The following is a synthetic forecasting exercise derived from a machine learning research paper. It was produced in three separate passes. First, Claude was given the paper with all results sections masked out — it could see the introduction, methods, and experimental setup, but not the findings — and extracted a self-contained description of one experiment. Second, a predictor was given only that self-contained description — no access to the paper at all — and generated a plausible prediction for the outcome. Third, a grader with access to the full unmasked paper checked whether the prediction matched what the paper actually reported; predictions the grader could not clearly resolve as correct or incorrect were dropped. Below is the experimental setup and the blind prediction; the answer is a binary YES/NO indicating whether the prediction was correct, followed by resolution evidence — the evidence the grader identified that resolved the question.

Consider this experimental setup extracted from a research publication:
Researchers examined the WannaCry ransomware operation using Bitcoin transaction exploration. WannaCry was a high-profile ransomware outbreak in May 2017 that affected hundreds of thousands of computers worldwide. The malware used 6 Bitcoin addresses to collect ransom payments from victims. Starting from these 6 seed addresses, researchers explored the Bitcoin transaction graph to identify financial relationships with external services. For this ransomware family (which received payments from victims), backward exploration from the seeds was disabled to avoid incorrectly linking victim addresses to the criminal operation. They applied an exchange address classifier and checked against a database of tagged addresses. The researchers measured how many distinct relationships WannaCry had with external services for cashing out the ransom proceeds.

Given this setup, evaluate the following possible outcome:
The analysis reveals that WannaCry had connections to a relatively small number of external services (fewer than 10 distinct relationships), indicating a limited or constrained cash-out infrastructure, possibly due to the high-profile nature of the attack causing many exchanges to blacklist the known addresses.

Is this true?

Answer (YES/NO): YES